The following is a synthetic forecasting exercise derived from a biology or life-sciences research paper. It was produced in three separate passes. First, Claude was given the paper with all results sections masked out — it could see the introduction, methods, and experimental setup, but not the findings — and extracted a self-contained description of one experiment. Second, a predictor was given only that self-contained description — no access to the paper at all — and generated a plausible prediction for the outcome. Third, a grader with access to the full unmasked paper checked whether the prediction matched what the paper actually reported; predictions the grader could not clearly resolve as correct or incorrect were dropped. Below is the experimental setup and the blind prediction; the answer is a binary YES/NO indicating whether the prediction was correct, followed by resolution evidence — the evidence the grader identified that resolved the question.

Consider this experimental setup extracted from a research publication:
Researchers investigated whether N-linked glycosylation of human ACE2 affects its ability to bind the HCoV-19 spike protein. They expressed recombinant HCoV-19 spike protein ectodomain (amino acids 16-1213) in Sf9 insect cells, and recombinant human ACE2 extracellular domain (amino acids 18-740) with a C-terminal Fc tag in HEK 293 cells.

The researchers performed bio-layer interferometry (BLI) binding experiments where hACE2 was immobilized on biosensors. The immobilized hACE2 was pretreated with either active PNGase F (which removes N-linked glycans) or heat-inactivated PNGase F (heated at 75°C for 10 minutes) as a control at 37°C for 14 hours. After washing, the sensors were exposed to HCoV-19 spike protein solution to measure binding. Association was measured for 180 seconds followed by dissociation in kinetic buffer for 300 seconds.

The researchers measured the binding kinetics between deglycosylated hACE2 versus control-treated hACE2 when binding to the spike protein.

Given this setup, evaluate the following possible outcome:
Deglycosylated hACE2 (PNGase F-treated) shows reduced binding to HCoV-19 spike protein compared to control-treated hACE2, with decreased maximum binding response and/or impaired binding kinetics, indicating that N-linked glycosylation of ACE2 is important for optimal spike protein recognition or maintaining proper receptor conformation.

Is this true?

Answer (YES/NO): NO